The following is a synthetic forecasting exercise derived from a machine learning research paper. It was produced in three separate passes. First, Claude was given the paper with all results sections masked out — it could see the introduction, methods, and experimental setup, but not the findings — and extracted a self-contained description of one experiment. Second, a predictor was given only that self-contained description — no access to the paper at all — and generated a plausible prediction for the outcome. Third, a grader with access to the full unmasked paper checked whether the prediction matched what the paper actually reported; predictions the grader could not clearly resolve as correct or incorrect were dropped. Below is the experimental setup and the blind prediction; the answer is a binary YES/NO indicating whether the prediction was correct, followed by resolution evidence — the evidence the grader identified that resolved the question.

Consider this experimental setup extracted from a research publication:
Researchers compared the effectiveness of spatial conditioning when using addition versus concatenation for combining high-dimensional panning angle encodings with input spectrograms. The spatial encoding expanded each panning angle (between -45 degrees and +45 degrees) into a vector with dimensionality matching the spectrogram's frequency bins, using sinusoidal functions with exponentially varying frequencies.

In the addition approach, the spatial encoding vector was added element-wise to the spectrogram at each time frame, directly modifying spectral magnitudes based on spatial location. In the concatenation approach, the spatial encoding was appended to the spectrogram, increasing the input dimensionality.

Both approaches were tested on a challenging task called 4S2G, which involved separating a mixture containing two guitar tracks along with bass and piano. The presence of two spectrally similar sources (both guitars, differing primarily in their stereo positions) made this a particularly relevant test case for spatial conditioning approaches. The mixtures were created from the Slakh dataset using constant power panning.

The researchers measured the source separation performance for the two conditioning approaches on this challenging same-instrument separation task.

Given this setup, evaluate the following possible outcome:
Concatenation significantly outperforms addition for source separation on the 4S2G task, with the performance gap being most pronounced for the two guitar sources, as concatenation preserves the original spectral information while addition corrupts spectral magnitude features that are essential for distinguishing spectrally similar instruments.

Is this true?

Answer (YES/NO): NO